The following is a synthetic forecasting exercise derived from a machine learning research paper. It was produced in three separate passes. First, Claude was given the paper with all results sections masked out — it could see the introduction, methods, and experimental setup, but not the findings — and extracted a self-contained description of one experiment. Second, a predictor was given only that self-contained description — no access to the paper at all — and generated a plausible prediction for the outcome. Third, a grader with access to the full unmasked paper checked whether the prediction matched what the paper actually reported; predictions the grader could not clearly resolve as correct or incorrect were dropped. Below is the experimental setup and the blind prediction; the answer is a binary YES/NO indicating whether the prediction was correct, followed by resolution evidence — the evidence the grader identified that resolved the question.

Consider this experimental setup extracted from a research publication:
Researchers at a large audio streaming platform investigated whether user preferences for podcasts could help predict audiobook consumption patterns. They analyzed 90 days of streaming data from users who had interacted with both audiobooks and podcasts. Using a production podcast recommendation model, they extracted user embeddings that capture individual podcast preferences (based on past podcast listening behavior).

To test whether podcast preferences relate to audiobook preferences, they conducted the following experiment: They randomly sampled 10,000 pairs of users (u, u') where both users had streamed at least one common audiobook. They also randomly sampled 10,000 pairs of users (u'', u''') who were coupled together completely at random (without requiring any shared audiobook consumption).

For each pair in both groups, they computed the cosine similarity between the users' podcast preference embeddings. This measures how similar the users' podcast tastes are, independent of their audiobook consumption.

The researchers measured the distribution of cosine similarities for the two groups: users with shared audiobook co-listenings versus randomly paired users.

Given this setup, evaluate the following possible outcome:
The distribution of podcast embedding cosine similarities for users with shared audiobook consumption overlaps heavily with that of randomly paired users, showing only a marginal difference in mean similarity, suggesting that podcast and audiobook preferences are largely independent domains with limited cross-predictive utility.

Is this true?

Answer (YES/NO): NO